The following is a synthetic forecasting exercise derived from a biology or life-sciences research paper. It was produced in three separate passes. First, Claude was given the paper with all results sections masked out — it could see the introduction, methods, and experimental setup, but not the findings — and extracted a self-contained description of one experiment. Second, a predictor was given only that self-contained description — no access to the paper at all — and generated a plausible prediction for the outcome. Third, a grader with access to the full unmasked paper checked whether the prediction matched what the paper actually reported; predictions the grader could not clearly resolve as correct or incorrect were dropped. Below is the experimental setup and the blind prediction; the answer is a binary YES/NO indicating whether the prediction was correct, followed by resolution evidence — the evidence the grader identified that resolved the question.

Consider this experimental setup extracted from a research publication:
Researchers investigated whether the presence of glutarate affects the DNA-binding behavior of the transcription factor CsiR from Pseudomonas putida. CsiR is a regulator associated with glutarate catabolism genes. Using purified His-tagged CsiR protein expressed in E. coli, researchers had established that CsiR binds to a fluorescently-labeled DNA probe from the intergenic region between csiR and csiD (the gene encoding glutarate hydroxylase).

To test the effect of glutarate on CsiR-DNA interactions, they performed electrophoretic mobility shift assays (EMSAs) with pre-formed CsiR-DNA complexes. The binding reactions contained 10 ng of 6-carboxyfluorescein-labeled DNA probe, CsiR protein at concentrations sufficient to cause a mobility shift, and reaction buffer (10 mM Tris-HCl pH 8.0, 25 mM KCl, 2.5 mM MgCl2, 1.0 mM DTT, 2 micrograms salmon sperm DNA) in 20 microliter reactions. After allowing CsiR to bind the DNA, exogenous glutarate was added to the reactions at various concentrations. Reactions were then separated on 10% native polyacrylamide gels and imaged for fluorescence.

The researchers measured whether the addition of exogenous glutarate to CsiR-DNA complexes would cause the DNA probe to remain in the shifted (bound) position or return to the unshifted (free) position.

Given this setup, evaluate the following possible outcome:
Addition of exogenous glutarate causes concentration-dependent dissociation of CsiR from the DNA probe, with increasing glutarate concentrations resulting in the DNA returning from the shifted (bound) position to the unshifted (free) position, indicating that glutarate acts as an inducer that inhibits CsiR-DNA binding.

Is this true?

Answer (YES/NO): YES